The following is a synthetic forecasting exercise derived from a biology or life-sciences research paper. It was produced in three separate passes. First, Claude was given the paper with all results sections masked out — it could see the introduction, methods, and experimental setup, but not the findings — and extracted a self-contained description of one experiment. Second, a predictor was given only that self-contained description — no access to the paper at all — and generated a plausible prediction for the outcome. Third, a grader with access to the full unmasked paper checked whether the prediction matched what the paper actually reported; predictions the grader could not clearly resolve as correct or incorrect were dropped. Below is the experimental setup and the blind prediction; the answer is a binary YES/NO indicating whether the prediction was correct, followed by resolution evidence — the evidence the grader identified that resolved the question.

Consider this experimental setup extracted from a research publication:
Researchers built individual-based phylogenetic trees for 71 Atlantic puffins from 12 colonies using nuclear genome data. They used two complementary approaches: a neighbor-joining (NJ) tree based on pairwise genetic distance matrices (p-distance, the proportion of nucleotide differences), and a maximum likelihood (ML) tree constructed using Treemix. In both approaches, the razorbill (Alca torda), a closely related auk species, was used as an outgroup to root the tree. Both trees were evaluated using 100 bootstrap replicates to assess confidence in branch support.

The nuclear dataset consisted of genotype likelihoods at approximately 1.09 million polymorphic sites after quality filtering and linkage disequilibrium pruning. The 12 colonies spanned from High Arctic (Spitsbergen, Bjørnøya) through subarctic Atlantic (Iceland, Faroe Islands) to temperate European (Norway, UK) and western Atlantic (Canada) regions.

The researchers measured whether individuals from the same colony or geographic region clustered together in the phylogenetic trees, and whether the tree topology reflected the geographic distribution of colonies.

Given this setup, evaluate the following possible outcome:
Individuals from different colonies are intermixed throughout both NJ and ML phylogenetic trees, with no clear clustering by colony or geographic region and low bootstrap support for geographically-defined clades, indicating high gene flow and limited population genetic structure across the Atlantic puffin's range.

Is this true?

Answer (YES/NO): NO